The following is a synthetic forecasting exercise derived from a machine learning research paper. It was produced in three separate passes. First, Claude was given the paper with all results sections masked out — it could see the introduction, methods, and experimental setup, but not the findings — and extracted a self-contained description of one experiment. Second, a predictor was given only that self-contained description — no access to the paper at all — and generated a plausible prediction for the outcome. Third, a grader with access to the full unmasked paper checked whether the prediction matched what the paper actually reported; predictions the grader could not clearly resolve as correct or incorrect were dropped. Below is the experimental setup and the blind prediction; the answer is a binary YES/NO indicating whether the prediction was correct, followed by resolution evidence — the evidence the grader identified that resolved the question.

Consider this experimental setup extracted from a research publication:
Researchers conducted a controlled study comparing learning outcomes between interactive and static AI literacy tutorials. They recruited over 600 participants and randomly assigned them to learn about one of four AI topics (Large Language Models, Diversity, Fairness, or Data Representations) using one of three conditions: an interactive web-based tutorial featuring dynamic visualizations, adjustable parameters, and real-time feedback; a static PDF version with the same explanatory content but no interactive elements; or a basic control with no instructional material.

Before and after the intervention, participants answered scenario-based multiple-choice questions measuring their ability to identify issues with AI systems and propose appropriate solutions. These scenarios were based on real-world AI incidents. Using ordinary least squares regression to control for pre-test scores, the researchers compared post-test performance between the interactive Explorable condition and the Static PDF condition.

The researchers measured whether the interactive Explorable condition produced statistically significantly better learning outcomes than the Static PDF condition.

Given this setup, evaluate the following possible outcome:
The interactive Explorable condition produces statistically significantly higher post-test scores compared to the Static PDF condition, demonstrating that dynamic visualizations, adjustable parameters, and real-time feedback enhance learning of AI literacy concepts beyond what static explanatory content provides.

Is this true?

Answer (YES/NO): NO